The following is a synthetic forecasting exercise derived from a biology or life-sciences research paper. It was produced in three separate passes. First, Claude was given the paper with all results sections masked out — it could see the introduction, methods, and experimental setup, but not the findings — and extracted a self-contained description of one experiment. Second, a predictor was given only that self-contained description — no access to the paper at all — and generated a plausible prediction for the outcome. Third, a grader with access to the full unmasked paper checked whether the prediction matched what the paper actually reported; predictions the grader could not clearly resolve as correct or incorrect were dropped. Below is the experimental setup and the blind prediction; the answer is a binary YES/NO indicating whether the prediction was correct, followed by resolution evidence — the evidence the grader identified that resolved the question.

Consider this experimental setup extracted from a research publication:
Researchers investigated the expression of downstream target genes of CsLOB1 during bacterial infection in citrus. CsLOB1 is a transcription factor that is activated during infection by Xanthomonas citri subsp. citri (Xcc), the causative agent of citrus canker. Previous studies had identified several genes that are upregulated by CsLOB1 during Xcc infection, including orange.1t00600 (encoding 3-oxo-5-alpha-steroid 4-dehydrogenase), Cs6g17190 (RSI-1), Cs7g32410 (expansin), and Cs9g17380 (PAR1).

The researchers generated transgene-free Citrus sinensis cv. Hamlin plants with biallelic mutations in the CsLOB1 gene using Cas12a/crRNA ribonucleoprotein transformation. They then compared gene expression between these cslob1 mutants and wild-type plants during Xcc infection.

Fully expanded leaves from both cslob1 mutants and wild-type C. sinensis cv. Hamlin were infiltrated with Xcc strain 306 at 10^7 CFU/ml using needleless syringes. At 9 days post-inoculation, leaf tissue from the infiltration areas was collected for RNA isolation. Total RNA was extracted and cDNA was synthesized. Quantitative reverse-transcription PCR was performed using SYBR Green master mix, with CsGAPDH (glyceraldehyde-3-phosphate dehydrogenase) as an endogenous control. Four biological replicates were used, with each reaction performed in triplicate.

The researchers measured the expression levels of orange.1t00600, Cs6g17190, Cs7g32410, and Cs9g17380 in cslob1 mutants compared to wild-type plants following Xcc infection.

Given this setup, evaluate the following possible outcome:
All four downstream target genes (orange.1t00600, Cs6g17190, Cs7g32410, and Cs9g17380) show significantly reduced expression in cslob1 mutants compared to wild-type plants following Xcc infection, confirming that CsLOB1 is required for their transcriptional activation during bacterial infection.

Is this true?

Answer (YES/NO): YES